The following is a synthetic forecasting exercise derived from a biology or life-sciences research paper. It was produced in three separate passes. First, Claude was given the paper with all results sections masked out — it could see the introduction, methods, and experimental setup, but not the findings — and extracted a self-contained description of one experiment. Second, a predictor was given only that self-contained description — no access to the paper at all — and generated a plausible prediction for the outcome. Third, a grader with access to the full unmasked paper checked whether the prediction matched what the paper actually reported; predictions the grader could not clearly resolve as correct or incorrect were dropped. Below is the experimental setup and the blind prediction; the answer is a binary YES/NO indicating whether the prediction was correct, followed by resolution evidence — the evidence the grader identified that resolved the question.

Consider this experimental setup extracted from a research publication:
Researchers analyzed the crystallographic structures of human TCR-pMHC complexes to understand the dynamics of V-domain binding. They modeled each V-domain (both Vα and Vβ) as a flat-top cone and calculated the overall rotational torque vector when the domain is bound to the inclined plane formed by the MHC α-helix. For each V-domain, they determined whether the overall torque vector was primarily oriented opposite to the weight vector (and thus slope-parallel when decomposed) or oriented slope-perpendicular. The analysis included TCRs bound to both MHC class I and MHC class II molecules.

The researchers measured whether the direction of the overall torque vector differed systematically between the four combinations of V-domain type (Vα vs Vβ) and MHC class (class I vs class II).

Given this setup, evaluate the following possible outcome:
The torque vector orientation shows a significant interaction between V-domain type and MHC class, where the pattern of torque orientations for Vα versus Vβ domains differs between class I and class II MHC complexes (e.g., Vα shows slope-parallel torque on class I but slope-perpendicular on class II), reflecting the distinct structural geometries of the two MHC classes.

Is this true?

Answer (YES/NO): NO